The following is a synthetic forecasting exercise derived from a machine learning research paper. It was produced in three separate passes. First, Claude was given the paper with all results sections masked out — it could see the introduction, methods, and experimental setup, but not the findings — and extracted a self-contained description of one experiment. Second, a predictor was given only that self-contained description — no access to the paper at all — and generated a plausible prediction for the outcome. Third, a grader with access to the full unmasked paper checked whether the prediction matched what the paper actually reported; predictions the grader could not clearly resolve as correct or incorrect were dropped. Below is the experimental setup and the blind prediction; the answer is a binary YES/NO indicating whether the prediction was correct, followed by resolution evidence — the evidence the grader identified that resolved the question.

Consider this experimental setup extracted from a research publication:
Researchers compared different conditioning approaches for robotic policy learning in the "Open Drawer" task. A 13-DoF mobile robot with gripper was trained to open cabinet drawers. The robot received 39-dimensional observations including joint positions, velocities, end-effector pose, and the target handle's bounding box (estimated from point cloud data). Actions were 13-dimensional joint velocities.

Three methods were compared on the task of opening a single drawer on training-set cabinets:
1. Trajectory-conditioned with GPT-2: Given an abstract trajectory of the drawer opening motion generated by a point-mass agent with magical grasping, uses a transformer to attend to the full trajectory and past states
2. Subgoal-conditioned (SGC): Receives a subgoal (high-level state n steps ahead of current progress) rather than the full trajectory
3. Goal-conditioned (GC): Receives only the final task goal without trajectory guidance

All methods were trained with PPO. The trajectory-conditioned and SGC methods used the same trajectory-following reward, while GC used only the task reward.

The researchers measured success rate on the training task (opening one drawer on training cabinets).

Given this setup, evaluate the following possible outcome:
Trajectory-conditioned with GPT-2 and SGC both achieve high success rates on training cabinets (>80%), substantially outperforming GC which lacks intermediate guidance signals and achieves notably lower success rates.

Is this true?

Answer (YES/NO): NO